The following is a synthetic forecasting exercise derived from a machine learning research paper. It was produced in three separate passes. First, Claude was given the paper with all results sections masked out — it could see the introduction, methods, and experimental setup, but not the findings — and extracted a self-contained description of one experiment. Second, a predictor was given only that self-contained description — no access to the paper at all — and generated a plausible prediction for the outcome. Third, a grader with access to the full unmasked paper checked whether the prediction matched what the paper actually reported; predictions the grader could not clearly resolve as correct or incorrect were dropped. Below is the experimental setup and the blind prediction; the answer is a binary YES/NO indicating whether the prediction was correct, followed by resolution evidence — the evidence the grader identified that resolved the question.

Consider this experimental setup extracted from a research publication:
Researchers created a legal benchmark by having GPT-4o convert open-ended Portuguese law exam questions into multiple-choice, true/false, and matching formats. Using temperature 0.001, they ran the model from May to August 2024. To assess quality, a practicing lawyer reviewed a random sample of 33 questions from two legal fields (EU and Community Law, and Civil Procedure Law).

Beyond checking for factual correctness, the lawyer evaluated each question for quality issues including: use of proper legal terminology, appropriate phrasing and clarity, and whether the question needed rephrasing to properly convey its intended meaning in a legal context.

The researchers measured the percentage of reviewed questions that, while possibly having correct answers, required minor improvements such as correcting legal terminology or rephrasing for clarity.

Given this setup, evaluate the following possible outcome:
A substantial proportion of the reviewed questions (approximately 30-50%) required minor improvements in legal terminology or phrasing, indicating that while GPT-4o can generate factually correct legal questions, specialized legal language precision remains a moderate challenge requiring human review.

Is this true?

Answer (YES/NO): NO